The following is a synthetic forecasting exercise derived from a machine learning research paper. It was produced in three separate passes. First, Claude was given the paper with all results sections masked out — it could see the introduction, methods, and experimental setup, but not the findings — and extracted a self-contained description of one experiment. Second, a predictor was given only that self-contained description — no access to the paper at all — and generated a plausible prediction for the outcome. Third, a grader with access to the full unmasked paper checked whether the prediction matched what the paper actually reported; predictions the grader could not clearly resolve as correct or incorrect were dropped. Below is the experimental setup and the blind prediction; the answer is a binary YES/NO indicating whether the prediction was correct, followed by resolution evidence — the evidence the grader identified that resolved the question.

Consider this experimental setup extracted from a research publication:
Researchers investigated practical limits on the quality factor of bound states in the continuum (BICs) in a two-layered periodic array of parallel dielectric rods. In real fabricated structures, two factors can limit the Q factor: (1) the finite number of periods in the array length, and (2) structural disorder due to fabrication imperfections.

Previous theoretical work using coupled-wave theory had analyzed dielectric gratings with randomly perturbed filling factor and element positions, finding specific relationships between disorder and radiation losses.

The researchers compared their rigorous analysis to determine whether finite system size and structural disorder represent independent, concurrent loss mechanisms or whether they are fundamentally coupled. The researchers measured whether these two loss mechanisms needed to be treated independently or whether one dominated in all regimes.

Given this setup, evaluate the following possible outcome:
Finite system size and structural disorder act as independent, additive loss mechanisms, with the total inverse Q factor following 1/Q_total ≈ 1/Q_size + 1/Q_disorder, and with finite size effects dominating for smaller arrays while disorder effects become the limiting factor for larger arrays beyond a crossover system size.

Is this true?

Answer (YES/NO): YES